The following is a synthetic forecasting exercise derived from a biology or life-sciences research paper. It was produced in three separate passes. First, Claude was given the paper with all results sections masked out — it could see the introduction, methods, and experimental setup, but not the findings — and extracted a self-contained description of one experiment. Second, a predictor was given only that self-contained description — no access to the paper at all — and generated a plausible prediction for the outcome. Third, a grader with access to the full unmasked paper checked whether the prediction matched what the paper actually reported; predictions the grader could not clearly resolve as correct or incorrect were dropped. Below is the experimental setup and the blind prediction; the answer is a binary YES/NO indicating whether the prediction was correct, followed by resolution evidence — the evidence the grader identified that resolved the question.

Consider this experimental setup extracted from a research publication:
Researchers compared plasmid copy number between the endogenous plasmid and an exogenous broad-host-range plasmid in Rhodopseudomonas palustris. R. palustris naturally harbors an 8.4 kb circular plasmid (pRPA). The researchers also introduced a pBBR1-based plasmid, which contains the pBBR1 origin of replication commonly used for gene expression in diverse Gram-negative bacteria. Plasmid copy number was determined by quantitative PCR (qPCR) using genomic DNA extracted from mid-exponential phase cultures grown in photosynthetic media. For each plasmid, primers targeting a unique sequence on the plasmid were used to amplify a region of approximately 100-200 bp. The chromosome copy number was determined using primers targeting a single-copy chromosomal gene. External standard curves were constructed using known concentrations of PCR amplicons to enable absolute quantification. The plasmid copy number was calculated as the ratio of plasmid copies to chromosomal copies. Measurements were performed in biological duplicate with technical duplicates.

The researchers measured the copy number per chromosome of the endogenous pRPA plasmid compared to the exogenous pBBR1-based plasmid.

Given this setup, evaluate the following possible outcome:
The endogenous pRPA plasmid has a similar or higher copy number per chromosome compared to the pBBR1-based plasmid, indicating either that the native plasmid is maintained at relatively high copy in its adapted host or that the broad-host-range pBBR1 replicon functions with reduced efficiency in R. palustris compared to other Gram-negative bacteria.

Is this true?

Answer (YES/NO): YES